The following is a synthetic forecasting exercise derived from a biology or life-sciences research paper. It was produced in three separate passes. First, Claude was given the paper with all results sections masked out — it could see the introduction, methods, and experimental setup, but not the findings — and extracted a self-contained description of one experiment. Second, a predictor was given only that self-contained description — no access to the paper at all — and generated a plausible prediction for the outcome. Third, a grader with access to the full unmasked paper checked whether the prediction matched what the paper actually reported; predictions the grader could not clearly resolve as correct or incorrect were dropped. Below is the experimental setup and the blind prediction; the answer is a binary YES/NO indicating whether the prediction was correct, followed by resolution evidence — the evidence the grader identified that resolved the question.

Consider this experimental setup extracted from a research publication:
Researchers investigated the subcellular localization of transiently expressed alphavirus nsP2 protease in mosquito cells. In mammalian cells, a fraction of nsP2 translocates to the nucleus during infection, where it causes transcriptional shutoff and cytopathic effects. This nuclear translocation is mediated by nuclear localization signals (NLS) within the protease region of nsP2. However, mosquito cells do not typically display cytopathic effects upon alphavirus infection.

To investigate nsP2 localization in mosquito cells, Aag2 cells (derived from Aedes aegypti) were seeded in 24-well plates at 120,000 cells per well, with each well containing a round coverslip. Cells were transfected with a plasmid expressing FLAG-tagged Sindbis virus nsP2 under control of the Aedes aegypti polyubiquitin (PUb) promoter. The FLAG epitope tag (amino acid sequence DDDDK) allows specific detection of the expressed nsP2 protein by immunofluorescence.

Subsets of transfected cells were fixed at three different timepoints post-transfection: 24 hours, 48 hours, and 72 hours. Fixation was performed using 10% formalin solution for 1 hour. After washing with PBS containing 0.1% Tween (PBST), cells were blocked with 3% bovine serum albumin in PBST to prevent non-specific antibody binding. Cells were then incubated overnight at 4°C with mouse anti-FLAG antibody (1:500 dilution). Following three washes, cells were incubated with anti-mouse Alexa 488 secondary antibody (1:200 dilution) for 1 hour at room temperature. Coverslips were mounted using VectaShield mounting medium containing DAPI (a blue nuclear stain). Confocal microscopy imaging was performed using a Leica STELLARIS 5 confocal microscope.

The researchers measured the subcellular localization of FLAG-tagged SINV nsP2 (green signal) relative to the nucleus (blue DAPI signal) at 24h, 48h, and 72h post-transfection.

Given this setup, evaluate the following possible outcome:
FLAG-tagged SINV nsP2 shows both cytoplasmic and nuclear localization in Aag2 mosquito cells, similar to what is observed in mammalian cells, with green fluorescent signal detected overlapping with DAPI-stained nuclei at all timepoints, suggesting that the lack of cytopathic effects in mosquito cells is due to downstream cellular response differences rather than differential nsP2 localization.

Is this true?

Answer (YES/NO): NO